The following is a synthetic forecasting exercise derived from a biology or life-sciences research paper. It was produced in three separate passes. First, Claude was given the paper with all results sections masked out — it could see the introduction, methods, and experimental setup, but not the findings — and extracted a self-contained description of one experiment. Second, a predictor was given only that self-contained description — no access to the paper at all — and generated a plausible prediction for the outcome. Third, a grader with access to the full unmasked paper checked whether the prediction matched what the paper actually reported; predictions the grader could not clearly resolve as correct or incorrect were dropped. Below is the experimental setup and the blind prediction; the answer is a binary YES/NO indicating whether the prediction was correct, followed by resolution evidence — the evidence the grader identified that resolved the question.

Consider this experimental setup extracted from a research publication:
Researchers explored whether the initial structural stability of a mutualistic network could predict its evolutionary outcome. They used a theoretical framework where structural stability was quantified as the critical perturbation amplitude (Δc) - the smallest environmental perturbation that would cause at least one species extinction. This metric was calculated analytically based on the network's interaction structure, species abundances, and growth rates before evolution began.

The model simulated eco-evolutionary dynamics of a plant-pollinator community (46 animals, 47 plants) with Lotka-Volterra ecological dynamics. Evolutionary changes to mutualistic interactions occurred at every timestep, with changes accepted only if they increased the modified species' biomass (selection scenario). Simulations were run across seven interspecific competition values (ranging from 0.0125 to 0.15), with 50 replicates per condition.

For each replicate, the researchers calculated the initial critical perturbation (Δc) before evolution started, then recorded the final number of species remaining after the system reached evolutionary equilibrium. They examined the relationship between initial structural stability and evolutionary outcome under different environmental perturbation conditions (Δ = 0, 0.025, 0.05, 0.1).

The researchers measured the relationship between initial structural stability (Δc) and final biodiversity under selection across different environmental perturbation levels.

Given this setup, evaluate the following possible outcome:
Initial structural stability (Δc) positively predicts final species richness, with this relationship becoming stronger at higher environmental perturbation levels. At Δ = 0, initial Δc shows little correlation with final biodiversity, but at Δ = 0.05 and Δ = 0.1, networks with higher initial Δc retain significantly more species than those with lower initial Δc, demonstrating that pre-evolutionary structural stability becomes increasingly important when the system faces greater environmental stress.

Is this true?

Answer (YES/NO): NO